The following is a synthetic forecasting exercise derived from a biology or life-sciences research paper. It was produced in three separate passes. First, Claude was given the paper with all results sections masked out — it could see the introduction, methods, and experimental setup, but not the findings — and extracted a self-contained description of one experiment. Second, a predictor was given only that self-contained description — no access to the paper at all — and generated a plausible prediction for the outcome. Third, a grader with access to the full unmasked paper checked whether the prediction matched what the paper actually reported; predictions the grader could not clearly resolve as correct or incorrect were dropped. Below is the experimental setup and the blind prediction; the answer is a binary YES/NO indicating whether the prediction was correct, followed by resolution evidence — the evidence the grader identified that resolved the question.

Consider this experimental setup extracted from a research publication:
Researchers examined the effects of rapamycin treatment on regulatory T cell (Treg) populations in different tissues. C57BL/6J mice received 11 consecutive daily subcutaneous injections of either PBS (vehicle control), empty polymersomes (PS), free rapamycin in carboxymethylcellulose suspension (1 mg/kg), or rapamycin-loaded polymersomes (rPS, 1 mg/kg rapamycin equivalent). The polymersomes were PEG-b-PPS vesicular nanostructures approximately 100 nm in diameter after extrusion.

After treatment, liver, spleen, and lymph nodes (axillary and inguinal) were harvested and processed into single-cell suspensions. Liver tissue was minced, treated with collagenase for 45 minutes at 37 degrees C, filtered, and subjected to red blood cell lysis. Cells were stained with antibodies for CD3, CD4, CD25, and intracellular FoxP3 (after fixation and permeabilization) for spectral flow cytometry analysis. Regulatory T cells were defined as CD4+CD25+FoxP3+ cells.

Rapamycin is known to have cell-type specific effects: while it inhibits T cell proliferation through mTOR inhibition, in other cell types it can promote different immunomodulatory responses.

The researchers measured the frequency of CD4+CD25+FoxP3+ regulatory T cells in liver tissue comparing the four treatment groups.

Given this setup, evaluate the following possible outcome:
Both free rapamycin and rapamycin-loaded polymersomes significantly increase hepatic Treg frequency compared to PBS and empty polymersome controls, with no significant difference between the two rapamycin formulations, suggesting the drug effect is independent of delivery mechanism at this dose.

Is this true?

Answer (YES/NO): NO